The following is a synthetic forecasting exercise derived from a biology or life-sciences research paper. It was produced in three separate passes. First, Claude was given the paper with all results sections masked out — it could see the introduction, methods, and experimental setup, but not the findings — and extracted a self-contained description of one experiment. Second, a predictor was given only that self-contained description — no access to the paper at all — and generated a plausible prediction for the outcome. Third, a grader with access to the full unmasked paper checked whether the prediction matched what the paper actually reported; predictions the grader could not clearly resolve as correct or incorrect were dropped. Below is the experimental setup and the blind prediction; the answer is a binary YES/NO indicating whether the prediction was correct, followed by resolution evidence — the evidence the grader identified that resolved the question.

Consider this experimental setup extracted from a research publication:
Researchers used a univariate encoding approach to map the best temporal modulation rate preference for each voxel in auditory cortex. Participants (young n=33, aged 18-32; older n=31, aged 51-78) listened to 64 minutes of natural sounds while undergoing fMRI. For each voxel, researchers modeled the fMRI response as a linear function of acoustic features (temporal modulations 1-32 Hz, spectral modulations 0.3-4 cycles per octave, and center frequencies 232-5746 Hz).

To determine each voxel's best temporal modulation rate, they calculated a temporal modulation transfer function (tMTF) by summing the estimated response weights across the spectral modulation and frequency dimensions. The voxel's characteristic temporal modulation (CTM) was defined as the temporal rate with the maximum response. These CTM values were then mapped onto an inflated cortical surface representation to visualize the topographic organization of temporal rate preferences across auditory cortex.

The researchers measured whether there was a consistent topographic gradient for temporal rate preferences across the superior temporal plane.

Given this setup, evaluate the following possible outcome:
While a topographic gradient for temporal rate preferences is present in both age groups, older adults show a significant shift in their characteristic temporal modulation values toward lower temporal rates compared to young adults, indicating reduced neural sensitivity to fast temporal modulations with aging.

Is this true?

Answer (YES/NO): NO